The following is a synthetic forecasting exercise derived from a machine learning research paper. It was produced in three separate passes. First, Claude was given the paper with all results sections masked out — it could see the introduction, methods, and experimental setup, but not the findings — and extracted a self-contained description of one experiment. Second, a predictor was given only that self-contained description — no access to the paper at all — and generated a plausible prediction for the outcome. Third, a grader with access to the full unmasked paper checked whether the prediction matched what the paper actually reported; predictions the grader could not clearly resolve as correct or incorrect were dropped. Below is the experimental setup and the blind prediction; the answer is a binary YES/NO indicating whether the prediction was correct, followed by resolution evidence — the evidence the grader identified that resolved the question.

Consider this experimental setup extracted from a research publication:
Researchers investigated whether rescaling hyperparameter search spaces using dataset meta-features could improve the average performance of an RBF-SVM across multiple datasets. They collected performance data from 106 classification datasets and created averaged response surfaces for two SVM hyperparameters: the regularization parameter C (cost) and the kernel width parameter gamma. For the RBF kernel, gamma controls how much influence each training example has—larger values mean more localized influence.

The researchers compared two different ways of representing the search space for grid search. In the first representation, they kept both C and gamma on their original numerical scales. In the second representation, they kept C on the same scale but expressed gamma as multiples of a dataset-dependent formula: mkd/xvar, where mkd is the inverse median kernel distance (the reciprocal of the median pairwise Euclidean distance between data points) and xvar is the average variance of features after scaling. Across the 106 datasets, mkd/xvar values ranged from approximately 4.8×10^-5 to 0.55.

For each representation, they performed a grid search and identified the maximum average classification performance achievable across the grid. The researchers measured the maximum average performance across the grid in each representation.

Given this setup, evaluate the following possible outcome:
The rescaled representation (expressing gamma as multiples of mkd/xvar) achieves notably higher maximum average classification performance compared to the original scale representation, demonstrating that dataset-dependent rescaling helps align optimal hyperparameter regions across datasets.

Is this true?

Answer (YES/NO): YES